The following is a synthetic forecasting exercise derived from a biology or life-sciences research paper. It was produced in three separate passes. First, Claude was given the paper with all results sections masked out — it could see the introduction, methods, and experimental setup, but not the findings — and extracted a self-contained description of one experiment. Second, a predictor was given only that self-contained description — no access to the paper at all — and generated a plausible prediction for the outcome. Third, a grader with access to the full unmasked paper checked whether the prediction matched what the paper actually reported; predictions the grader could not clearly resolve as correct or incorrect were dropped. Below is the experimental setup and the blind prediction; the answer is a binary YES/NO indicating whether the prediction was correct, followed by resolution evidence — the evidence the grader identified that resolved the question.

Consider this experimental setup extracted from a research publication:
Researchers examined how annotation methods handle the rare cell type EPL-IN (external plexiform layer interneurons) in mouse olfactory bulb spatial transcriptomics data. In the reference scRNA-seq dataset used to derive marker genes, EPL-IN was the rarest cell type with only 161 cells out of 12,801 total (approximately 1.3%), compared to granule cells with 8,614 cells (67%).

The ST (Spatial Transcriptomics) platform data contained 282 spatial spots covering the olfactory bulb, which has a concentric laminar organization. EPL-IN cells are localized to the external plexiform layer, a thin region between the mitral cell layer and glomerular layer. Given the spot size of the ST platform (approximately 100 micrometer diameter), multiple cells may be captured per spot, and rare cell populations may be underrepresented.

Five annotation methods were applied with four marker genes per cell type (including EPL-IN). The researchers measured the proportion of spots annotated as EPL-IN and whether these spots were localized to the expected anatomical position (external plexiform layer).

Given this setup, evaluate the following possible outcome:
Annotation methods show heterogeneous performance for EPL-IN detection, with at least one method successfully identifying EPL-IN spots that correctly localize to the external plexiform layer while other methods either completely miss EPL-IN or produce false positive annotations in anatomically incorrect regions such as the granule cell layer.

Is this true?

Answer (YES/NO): YES